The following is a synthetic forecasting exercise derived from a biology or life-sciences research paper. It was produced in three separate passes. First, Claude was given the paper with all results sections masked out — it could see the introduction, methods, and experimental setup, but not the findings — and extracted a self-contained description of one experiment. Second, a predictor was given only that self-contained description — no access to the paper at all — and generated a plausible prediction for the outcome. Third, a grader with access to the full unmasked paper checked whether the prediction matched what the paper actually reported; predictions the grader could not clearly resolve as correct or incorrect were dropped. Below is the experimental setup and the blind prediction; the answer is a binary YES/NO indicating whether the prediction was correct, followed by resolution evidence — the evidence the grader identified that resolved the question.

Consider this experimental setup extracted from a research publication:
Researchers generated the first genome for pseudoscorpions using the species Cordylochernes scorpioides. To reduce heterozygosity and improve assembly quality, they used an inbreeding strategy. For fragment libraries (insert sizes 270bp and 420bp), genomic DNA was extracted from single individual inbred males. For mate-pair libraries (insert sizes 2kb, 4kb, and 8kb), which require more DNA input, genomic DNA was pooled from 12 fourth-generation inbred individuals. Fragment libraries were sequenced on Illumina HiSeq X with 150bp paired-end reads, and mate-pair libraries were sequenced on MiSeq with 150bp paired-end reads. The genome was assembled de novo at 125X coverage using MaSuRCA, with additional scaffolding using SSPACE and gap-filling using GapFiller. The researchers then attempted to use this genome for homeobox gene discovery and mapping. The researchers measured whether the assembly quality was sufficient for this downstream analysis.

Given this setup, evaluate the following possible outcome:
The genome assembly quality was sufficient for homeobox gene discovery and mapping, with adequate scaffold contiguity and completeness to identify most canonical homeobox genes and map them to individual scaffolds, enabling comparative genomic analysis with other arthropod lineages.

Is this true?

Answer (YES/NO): NO